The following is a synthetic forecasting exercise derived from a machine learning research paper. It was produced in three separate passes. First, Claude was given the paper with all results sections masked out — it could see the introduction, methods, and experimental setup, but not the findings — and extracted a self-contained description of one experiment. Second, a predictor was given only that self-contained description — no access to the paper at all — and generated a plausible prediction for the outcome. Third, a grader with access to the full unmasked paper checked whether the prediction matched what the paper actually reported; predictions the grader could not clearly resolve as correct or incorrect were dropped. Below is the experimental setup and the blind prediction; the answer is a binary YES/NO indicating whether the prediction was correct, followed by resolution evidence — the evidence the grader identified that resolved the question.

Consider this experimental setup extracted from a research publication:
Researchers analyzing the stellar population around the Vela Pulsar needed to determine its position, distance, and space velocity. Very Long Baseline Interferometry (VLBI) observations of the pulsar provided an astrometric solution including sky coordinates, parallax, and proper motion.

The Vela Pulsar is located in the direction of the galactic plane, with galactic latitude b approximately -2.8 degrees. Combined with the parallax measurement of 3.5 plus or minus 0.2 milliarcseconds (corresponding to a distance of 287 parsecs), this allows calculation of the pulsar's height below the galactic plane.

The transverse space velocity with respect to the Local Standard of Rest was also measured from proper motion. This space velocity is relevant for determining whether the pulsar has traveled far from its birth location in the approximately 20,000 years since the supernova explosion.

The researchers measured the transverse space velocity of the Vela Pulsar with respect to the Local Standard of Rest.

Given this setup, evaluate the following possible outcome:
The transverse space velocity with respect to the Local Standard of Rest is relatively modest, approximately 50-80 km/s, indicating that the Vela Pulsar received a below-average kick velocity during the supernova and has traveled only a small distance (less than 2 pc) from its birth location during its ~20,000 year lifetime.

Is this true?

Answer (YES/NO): YES